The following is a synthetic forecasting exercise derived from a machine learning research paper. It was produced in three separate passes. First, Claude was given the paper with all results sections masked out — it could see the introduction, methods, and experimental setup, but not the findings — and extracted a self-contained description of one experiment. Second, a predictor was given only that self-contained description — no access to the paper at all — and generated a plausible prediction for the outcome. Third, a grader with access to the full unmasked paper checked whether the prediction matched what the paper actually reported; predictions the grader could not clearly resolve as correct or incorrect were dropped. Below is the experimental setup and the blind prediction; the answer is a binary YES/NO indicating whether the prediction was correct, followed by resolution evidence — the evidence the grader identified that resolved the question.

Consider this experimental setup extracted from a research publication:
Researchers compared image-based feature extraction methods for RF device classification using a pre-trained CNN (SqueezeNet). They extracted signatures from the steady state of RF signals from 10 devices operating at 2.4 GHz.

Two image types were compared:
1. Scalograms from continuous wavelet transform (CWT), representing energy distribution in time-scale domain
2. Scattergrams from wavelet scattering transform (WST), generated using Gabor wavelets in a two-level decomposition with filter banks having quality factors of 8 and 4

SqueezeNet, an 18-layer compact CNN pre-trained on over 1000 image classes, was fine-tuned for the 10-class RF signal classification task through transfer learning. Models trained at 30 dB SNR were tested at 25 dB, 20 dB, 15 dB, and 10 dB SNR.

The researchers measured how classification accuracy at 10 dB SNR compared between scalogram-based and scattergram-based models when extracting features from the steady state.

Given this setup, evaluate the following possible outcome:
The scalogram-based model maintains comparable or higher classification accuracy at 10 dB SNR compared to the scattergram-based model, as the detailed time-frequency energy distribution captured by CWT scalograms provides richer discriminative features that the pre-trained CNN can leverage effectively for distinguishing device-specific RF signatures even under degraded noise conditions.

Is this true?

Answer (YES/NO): NO